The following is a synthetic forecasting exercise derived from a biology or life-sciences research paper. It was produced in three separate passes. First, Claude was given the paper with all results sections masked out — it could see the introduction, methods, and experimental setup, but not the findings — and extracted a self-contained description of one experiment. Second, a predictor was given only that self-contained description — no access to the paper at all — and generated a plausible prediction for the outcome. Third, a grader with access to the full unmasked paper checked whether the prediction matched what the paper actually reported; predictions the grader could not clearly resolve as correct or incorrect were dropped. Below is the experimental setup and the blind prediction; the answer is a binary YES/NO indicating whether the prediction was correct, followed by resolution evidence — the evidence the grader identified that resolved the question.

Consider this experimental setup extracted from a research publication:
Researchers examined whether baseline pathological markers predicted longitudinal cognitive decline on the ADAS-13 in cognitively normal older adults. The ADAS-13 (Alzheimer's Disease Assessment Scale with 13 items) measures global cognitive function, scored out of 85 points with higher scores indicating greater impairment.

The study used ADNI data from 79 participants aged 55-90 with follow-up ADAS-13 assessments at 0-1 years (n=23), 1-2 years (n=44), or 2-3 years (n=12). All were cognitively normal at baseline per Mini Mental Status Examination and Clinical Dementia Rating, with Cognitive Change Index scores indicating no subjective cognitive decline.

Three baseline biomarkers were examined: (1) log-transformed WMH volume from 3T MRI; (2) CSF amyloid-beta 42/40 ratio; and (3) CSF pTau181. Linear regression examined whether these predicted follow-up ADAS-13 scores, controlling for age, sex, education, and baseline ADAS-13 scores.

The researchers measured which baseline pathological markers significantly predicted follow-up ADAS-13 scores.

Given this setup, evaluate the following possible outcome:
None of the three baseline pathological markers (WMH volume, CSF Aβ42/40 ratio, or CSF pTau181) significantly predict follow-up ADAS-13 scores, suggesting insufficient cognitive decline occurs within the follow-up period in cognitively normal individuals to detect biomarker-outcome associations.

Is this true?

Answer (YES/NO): NO